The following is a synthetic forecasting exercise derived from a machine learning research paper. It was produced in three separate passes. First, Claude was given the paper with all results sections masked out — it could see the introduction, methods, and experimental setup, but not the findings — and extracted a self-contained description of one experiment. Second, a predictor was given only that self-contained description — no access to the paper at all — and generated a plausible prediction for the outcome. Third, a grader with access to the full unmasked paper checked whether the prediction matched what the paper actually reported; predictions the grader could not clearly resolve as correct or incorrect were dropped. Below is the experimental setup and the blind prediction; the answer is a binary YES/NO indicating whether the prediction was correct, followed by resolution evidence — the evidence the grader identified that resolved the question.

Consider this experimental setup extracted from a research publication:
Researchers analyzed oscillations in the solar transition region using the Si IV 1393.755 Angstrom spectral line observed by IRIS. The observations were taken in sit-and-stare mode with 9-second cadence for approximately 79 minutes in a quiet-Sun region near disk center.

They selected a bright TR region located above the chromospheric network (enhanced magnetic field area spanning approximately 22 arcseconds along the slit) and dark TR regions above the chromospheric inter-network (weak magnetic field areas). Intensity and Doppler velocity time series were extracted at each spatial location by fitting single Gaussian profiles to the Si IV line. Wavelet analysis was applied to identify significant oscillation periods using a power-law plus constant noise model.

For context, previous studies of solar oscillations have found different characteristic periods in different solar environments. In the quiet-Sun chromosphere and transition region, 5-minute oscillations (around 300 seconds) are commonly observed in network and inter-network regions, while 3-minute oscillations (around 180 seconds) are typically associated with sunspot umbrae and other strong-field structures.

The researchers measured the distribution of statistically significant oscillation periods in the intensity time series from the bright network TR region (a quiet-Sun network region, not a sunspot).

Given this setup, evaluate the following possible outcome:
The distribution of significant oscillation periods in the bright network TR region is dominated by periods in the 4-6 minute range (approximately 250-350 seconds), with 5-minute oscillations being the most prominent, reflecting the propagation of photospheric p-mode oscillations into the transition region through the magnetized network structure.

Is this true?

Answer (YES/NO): NO